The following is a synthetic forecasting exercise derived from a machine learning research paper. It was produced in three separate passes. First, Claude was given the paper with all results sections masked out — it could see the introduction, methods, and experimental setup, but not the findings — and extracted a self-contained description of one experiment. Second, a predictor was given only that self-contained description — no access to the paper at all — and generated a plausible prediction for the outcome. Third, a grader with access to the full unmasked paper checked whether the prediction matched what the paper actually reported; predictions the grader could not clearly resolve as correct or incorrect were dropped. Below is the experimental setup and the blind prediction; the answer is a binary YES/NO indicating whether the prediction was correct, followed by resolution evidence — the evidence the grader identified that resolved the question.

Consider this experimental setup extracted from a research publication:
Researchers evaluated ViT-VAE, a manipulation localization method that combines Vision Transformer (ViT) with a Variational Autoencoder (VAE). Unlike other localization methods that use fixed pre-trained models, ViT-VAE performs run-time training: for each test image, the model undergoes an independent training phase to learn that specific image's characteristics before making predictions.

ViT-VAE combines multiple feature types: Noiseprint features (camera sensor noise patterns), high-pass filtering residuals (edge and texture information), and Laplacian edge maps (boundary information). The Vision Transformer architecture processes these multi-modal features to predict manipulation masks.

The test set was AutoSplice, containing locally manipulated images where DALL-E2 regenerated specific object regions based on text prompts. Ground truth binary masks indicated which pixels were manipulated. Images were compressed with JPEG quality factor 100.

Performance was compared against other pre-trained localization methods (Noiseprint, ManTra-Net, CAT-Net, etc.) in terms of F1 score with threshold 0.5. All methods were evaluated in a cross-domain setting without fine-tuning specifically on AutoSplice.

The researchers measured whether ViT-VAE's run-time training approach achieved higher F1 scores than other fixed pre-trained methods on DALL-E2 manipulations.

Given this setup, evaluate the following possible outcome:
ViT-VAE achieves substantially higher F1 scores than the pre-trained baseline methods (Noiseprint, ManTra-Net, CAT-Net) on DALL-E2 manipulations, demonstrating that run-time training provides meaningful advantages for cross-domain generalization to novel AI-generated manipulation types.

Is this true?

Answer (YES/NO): NO